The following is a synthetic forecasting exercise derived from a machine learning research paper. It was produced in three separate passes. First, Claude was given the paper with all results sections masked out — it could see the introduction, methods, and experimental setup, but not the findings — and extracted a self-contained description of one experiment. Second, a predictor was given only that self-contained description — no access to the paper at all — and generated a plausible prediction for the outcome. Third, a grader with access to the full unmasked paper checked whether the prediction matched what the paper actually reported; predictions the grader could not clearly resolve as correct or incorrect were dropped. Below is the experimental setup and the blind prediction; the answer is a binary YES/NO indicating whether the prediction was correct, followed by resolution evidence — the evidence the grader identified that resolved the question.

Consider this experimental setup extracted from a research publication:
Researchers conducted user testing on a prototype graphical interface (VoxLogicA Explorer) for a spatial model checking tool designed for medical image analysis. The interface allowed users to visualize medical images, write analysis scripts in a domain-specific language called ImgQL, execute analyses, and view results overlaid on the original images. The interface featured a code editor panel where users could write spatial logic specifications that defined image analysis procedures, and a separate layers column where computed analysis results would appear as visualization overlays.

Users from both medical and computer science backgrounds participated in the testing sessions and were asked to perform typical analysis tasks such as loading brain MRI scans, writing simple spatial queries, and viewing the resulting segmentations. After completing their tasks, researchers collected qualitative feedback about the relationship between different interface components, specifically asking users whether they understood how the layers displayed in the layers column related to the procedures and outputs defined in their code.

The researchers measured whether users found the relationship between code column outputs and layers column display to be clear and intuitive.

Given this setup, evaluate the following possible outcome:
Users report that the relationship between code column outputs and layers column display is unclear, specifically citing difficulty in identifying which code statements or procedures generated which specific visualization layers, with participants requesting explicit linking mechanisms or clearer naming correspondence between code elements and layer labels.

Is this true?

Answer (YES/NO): NO